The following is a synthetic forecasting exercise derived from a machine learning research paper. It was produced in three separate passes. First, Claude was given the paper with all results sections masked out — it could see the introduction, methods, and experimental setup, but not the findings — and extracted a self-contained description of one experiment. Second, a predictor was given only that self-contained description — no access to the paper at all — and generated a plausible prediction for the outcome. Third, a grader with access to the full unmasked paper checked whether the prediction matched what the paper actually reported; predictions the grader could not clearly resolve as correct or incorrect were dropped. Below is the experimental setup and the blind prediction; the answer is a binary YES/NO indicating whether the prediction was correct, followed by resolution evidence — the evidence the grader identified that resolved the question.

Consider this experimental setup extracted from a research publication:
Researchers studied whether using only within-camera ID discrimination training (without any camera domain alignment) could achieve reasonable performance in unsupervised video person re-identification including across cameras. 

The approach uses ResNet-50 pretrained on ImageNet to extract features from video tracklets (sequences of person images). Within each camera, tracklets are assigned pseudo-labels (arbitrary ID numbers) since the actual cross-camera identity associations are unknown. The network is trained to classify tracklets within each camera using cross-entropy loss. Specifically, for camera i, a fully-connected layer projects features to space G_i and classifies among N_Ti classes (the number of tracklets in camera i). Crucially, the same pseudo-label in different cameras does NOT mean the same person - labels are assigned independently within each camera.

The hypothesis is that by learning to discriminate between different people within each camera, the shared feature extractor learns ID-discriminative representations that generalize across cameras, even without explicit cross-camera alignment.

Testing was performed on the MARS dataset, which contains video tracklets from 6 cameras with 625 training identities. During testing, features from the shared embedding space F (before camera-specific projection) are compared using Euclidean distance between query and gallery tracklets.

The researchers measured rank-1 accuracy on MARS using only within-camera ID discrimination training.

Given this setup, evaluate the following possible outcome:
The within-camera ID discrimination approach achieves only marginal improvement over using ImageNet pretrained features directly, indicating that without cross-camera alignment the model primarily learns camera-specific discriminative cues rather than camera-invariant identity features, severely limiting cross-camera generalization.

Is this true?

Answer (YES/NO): NO